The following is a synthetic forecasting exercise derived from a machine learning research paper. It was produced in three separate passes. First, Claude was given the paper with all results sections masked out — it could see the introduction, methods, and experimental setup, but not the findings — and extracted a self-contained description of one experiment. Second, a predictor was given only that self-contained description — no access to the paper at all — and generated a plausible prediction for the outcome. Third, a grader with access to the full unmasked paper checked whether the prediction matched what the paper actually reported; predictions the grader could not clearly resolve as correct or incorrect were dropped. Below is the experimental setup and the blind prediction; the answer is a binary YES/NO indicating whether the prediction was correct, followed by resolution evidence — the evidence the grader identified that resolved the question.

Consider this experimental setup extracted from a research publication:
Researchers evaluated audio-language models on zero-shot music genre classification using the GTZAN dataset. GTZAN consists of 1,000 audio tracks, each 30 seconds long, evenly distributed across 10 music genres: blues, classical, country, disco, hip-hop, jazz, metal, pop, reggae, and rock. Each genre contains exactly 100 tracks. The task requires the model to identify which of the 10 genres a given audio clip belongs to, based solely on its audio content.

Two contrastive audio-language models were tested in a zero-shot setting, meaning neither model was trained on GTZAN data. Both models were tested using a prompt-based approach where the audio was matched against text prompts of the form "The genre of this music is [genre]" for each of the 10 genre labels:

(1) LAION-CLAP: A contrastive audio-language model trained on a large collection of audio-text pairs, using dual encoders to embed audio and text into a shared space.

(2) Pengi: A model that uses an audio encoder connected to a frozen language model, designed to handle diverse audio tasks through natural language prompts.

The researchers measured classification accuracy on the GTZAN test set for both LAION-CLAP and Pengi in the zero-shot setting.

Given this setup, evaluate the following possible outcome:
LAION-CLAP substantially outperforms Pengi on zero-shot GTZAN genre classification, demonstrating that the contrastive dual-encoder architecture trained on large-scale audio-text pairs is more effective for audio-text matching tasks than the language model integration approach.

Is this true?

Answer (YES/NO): NO